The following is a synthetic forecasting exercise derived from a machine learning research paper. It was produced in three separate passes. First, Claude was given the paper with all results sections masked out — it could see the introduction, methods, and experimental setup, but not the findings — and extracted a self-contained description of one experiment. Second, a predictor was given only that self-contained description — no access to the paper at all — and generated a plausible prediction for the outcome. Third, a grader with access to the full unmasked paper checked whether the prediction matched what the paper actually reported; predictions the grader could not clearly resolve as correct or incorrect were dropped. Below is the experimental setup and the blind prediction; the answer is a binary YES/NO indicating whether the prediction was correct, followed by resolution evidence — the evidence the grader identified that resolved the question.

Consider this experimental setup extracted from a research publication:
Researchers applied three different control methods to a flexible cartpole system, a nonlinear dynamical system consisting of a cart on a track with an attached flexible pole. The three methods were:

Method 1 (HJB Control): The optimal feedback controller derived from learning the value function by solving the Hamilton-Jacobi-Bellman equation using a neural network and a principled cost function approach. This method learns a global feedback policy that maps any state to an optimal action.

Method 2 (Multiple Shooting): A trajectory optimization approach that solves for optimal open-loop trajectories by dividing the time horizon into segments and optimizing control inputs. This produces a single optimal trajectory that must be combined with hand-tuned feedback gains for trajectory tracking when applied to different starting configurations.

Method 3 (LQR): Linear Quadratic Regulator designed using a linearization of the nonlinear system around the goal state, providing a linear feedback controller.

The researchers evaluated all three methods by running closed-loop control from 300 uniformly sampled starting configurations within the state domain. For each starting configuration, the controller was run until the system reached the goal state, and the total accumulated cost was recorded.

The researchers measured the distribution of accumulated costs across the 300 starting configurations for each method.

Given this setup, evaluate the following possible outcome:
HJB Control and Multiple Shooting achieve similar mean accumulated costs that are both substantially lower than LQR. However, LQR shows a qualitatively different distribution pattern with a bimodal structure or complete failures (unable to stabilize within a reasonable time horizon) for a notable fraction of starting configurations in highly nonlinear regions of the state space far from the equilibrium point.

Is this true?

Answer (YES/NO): NO